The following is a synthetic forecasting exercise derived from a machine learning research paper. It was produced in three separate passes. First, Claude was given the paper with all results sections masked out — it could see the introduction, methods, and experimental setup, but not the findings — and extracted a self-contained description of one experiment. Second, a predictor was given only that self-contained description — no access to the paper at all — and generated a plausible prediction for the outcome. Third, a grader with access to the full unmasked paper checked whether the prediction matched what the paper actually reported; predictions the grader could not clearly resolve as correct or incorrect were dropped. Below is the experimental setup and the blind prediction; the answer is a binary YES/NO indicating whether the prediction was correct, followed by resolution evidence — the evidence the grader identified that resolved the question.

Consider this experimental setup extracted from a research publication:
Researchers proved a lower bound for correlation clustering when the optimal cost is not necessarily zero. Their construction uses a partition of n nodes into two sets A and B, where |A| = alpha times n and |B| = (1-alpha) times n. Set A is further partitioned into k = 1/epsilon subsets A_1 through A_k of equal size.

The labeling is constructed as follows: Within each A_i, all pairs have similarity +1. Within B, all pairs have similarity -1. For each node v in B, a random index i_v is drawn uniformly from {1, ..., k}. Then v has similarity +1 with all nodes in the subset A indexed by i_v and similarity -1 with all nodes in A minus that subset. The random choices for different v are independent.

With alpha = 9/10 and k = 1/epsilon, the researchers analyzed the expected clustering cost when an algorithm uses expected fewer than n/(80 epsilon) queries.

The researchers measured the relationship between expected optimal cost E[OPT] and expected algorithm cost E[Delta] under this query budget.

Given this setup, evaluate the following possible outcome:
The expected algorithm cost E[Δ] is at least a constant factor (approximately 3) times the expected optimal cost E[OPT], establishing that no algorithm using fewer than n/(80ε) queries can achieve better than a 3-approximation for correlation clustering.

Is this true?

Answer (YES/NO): NO